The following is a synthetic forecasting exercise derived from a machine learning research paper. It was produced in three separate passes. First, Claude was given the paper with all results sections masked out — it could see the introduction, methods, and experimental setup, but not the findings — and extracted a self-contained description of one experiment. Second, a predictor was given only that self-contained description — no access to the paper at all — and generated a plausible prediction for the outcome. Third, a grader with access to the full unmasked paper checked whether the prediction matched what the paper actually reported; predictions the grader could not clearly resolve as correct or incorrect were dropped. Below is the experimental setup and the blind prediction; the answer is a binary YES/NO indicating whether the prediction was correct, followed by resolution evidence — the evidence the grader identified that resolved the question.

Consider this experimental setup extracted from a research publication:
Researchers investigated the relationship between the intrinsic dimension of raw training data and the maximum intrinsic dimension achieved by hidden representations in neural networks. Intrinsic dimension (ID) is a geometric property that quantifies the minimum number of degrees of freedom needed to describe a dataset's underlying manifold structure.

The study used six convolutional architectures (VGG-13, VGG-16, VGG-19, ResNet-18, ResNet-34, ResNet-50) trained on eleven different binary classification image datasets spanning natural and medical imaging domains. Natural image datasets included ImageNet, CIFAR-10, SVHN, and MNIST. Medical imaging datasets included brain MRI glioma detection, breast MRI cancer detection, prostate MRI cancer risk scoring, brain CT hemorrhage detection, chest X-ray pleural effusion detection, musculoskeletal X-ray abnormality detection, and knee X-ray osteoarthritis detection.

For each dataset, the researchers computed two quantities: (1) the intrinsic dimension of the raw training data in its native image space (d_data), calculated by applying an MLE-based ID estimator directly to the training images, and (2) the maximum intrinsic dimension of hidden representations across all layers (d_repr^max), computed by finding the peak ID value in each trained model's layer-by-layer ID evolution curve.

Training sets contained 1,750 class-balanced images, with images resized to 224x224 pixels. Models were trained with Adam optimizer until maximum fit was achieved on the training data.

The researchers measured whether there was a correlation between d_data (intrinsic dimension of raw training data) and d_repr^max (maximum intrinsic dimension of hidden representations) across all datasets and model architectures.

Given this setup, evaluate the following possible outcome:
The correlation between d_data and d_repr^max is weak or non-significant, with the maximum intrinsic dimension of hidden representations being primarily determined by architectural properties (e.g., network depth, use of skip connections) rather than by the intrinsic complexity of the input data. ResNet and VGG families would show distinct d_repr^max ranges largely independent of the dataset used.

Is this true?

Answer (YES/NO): NO